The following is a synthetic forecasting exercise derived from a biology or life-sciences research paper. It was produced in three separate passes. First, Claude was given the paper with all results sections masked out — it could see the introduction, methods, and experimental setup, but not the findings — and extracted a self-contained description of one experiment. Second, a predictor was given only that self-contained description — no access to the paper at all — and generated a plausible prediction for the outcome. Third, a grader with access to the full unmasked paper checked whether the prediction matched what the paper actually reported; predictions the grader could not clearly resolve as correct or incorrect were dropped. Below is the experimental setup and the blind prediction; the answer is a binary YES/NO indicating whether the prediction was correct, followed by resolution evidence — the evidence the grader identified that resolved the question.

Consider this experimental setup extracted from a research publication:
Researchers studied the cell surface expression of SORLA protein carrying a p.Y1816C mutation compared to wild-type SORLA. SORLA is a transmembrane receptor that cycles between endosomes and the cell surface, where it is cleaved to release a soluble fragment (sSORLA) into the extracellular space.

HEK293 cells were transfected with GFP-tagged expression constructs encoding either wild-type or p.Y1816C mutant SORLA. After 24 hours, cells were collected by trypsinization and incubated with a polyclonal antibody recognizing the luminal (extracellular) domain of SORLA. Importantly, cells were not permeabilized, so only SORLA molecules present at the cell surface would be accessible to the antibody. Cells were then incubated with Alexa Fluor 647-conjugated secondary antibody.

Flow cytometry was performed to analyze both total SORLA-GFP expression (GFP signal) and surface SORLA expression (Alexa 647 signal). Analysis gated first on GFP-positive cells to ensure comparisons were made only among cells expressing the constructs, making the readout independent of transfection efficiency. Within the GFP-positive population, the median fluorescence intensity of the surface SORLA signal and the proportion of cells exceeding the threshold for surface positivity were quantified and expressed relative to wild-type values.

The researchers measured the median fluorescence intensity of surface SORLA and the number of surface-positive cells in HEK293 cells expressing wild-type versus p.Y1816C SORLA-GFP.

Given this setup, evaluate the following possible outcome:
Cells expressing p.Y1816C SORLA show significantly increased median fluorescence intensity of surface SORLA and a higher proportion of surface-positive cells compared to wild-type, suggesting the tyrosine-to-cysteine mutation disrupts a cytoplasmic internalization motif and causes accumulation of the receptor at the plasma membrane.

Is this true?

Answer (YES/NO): NO